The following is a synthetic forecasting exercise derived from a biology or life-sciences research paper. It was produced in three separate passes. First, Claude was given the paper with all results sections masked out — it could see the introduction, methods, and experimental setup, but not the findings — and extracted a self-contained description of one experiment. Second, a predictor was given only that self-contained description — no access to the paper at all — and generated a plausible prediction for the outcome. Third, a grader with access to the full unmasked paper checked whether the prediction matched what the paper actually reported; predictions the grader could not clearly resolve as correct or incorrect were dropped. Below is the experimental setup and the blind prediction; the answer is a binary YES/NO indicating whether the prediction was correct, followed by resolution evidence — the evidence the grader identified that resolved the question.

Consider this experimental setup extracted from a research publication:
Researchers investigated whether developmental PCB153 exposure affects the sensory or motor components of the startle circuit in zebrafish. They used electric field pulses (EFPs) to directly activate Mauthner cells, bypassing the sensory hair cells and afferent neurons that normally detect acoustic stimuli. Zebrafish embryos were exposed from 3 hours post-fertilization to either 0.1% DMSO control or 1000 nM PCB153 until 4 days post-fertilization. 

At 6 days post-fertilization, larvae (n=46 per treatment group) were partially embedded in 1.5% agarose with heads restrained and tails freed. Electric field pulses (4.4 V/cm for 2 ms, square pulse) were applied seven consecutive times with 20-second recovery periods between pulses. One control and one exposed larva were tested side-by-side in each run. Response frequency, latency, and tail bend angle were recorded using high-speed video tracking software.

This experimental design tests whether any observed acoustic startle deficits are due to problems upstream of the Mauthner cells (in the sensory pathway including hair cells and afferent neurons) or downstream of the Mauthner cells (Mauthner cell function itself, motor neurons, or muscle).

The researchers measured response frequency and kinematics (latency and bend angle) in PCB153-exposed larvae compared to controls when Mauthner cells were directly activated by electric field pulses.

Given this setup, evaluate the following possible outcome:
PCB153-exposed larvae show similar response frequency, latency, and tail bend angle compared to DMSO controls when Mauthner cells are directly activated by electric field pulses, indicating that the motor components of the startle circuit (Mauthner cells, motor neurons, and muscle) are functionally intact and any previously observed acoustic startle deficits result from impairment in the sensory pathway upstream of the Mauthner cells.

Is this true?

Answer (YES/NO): NO